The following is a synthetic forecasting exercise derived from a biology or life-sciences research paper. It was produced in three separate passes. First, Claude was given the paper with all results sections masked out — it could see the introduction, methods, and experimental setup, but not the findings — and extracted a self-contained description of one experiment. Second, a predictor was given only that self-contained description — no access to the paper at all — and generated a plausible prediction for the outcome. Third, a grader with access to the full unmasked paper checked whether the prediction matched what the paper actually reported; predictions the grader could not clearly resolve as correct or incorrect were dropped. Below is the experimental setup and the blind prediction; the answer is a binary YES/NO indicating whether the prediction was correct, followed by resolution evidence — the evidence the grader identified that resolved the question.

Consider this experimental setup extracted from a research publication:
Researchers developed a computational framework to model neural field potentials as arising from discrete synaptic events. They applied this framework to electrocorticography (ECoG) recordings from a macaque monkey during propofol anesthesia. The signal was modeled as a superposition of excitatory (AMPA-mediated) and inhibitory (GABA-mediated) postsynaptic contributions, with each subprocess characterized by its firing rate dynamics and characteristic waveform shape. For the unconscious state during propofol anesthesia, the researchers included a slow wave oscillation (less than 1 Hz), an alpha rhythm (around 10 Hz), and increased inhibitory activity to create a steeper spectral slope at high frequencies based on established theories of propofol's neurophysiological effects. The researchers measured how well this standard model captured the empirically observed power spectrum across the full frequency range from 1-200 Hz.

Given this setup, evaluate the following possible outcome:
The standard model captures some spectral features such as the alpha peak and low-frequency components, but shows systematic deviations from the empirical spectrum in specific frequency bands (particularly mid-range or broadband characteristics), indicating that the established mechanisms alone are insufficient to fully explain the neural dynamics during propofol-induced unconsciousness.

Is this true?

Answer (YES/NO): YES